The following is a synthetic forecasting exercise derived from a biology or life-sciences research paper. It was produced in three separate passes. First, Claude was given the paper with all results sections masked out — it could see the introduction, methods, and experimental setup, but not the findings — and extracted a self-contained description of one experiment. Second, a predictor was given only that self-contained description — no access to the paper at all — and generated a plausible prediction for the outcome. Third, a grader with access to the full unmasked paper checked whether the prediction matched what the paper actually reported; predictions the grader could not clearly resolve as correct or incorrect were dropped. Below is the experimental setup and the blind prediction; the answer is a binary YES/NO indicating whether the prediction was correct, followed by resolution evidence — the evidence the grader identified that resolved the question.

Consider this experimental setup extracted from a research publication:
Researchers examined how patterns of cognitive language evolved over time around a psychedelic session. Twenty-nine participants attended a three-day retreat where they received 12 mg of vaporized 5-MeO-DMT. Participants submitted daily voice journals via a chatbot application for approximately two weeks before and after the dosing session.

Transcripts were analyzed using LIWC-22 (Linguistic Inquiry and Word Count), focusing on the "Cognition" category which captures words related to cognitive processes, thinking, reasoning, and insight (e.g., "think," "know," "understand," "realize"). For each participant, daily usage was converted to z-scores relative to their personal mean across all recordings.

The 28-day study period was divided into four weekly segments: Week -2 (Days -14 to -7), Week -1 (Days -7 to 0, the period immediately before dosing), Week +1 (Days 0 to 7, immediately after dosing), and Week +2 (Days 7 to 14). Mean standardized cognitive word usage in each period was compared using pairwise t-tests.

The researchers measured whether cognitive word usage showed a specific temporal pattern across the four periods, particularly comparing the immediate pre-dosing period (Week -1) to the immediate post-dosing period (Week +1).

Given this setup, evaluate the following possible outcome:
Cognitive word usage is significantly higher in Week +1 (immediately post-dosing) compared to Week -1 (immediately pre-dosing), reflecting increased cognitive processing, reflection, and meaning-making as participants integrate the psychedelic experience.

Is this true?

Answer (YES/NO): YES